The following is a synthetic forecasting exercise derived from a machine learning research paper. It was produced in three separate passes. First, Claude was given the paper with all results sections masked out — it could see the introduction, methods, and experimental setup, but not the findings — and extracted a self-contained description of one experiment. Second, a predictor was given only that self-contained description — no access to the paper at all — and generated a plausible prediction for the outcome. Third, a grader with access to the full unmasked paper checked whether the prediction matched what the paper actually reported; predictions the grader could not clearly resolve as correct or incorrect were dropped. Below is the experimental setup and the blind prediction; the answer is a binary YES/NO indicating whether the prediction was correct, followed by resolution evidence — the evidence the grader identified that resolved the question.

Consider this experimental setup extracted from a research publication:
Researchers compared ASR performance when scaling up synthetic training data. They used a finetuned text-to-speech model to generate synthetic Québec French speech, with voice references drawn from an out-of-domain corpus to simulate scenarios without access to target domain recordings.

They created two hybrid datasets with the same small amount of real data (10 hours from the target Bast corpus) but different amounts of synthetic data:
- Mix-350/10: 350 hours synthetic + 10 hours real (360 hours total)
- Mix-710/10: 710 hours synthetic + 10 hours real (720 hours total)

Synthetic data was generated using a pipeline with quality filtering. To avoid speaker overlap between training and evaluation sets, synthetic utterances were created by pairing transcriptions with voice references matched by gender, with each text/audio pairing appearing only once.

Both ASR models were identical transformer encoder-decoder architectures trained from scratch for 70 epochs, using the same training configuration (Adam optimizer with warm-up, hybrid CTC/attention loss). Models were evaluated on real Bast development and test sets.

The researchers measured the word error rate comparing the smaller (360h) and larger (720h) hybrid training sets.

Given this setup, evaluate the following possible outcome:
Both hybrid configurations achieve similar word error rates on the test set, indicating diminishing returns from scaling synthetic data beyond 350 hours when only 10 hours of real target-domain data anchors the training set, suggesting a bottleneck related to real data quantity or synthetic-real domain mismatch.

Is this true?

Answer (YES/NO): NO